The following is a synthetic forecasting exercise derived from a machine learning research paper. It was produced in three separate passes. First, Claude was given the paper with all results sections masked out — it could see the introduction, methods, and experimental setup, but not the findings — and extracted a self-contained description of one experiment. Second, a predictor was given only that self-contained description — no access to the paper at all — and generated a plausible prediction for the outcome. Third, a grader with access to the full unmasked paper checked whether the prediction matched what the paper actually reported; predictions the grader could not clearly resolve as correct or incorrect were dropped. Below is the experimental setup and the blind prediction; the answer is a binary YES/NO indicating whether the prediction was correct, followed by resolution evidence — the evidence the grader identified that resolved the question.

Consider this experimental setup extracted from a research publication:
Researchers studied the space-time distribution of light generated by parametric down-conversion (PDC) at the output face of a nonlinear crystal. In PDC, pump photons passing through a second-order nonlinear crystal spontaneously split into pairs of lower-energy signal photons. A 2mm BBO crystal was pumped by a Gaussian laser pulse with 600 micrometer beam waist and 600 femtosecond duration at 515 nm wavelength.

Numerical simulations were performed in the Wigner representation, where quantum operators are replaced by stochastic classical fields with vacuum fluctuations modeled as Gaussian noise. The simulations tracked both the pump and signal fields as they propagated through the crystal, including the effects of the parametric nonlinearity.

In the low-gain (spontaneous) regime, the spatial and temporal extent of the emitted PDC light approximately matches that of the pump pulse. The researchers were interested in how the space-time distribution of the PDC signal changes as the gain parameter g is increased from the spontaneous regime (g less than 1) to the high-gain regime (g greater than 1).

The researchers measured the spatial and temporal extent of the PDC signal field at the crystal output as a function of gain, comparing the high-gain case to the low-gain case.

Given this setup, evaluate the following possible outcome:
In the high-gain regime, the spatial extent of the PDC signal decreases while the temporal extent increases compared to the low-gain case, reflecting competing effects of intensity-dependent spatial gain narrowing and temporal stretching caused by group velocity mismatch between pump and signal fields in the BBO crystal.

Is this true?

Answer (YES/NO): NO